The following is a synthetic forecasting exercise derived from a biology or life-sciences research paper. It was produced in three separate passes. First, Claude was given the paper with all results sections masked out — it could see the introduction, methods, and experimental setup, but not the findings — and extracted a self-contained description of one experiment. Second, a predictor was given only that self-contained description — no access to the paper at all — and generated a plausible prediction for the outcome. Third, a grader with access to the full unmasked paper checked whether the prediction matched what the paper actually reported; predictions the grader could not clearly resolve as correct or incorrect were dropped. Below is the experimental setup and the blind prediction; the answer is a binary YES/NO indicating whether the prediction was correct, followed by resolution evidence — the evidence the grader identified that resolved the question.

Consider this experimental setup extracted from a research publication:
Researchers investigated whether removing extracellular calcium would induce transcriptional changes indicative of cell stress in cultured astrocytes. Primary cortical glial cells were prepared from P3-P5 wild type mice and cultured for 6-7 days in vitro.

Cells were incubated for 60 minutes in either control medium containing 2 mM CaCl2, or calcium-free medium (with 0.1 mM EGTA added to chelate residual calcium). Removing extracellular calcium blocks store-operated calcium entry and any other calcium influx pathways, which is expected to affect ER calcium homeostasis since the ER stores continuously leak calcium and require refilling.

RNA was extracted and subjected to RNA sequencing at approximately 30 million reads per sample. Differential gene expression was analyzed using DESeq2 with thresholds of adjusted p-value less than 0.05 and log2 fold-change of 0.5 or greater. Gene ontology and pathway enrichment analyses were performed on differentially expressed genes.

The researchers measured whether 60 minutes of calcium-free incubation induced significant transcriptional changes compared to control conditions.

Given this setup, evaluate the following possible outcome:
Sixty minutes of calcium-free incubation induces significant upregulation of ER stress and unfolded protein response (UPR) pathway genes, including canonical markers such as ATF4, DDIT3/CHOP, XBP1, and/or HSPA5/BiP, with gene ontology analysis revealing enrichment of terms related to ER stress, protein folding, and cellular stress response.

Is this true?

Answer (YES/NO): NO